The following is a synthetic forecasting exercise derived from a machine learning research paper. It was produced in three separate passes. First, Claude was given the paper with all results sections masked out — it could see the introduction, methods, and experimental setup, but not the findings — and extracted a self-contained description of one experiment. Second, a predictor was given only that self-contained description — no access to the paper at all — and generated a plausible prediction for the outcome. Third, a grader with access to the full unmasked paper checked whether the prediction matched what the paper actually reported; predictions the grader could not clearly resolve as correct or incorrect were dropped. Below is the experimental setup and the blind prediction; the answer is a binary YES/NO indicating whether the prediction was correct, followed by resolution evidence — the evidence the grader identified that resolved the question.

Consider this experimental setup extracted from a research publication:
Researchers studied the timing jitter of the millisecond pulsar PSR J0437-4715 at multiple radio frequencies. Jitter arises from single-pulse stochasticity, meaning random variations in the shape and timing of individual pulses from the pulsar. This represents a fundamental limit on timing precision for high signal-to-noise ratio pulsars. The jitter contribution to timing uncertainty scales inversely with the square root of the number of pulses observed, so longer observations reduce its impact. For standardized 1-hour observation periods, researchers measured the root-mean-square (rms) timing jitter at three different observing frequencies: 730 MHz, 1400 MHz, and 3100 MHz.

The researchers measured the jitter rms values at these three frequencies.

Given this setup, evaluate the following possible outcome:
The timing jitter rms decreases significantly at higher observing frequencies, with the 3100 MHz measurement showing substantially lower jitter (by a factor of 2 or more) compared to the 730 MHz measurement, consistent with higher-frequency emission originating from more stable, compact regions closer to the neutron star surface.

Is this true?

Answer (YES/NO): NO